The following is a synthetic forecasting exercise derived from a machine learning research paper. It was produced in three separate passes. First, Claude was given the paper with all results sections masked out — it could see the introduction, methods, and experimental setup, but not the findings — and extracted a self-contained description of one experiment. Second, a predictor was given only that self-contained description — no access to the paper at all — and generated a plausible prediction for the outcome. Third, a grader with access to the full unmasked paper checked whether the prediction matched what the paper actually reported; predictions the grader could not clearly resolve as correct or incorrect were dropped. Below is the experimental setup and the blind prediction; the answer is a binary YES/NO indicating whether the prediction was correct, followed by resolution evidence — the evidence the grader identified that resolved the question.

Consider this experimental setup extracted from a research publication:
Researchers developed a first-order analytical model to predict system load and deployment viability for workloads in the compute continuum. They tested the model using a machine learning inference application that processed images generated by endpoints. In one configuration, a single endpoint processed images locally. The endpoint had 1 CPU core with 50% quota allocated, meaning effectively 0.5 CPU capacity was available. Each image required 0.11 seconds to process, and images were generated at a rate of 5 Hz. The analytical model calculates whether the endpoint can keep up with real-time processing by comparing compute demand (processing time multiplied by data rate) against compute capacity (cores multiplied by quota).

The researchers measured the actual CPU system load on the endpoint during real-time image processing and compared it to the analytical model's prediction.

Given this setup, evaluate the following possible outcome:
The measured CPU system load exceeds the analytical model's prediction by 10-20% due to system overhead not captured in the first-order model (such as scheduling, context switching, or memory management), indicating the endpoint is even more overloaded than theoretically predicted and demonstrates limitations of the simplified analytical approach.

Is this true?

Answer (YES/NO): NO